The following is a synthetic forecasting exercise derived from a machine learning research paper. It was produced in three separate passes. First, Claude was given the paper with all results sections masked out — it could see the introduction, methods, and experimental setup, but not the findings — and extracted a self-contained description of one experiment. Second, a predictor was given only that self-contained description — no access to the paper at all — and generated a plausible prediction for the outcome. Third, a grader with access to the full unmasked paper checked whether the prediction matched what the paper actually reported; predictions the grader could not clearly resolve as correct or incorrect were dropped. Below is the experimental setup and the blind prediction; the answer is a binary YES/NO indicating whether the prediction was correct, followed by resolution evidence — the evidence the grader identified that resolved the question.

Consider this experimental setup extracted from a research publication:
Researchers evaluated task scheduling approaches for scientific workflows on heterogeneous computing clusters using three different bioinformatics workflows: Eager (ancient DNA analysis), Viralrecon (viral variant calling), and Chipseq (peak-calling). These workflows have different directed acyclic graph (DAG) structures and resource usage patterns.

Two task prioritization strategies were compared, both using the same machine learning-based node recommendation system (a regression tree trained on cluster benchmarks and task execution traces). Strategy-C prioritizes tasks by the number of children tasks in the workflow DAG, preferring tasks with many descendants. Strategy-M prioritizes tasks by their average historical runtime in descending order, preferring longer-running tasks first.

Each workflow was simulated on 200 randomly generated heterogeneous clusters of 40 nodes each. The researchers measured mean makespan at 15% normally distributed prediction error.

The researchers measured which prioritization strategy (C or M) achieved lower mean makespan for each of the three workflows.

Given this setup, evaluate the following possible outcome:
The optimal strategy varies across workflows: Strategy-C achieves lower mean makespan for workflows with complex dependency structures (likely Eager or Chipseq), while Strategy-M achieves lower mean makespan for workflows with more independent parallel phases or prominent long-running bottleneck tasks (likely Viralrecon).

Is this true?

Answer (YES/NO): NO